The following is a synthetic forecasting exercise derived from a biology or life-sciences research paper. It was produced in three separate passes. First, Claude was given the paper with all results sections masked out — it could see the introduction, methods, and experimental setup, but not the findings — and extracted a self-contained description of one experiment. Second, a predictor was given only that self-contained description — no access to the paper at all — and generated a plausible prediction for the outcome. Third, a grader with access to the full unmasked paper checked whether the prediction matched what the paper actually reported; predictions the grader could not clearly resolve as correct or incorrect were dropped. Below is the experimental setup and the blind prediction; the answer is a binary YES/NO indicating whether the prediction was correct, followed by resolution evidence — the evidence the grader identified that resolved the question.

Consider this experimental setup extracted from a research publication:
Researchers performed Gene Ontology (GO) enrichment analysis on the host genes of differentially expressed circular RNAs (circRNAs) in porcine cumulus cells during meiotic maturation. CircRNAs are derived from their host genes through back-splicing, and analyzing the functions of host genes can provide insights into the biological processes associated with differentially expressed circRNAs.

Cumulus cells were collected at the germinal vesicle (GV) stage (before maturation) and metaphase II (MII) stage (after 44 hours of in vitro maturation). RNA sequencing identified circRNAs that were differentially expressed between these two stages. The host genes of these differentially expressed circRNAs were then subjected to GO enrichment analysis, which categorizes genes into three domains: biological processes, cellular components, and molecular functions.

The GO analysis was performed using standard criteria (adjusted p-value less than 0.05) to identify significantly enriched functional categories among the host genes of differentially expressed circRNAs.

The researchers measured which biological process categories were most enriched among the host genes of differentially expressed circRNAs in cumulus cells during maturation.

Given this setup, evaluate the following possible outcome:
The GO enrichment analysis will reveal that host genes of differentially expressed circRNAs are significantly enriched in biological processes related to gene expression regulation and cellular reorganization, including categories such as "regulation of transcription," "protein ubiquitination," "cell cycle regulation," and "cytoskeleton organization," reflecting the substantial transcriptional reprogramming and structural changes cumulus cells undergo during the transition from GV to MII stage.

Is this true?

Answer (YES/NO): NO